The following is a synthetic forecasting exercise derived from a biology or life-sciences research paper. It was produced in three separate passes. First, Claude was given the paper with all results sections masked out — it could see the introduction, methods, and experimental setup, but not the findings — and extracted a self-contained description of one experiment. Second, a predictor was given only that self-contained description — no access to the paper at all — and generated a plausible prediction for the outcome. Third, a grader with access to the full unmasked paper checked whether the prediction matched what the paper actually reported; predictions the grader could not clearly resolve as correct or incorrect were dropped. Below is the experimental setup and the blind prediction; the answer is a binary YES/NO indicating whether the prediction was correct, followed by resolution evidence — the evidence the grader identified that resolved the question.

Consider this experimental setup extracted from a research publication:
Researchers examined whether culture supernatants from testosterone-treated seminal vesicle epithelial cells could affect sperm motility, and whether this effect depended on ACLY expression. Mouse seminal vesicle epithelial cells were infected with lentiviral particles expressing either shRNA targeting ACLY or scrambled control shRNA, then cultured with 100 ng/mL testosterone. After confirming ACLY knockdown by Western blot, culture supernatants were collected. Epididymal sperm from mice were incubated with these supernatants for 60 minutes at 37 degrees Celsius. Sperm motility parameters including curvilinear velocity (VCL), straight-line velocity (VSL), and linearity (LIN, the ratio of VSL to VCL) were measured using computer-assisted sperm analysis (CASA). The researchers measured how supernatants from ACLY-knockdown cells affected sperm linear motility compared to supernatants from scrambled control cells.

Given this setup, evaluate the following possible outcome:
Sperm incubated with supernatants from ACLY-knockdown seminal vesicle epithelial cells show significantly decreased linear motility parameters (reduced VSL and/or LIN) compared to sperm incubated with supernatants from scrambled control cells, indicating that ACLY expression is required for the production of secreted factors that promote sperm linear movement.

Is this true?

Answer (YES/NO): YES